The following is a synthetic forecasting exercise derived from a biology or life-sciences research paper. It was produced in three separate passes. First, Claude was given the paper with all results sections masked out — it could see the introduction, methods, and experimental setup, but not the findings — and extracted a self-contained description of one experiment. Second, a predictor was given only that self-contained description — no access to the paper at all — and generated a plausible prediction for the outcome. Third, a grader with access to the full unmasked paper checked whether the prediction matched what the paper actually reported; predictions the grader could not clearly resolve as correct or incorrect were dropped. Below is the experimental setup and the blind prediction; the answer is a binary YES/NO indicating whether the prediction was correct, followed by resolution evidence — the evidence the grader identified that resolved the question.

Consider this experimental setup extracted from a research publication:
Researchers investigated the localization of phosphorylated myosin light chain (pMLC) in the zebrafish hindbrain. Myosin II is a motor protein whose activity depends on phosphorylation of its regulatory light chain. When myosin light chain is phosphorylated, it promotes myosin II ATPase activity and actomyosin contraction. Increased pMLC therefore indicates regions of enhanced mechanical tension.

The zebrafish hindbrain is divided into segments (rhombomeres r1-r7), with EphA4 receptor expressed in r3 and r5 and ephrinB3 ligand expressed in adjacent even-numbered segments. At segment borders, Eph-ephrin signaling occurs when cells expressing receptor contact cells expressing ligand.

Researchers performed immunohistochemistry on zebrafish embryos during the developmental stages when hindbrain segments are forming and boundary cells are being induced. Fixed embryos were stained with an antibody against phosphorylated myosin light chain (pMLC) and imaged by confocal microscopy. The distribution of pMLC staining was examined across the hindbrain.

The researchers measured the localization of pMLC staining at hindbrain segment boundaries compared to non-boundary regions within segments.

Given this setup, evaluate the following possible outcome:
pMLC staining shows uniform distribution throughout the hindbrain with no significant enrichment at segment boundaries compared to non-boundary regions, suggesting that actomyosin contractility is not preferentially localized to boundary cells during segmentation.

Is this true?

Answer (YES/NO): NO